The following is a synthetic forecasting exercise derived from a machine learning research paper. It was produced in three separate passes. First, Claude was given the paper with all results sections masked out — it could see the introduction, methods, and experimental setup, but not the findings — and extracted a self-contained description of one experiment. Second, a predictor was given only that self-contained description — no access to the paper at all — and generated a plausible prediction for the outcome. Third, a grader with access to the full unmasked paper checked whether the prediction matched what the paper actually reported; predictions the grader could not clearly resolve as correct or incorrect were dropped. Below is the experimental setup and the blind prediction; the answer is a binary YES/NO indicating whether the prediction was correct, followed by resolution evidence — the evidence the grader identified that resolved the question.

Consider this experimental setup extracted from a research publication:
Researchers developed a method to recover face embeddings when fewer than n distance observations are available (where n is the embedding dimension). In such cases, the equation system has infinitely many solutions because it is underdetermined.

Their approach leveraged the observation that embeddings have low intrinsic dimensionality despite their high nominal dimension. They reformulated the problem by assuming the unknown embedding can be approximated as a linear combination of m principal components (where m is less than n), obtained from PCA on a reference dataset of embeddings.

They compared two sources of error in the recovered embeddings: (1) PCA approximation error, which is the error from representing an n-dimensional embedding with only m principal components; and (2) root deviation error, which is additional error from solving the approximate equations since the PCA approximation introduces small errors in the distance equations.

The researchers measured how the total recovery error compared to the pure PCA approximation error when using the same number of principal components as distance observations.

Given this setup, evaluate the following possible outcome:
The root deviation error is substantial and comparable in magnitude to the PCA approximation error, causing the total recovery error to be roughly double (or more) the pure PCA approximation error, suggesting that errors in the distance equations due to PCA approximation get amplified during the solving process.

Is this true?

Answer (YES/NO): NO